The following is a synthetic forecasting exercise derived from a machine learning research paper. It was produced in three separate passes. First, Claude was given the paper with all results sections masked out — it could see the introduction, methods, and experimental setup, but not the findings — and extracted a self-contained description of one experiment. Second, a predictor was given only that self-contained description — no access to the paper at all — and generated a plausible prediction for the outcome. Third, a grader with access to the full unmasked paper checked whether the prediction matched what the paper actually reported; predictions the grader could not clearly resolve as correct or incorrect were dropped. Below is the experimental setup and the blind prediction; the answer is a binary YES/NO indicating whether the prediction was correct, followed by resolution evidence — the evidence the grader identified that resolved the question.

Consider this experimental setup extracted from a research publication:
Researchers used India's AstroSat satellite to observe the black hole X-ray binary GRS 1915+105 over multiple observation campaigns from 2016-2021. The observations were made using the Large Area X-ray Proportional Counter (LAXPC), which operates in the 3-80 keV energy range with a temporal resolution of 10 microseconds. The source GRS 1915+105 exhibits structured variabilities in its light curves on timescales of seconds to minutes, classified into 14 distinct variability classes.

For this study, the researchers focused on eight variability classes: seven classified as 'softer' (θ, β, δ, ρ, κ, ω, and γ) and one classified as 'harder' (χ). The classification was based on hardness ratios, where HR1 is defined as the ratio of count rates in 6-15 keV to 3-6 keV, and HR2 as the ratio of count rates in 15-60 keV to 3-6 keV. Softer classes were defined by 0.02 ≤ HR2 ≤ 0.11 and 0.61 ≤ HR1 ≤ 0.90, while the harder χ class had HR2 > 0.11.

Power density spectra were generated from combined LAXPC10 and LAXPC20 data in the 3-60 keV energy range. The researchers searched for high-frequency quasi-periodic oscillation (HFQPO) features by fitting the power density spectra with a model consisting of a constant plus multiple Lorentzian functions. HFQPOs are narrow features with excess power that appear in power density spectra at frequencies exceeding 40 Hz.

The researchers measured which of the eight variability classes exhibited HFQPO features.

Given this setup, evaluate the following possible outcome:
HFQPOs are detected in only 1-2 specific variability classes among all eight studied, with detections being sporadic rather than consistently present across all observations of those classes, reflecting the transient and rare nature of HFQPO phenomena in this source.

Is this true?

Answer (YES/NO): NO